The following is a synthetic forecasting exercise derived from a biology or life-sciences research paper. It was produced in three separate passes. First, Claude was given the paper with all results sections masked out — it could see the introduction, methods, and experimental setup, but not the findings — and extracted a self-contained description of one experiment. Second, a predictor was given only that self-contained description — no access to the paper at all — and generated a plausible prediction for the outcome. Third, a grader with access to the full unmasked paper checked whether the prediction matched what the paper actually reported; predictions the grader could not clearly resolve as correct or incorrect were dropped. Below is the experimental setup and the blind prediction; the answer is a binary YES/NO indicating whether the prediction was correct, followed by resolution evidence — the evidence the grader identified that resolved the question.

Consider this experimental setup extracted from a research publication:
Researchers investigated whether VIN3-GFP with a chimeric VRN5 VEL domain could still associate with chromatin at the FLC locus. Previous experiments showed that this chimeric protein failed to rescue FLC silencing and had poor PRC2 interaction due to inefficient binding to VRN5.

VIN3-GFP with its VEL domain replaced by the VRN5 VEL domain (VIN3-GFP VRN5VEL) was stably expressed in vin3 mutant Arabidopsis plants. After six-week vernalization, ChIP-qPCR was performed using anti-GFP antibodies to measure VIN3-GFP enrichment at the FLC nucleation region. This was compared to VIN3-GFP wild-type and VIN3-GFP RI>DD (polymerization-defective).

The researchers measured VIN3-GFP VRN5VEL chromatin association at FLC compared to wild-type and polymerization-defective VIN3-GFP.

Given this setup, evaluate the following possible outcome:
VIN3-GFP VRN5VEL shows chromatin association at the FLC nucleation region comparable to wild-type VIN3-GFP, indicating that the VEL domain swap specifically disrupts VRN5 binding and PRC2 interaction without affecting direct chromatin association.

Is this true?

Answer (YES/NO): YES